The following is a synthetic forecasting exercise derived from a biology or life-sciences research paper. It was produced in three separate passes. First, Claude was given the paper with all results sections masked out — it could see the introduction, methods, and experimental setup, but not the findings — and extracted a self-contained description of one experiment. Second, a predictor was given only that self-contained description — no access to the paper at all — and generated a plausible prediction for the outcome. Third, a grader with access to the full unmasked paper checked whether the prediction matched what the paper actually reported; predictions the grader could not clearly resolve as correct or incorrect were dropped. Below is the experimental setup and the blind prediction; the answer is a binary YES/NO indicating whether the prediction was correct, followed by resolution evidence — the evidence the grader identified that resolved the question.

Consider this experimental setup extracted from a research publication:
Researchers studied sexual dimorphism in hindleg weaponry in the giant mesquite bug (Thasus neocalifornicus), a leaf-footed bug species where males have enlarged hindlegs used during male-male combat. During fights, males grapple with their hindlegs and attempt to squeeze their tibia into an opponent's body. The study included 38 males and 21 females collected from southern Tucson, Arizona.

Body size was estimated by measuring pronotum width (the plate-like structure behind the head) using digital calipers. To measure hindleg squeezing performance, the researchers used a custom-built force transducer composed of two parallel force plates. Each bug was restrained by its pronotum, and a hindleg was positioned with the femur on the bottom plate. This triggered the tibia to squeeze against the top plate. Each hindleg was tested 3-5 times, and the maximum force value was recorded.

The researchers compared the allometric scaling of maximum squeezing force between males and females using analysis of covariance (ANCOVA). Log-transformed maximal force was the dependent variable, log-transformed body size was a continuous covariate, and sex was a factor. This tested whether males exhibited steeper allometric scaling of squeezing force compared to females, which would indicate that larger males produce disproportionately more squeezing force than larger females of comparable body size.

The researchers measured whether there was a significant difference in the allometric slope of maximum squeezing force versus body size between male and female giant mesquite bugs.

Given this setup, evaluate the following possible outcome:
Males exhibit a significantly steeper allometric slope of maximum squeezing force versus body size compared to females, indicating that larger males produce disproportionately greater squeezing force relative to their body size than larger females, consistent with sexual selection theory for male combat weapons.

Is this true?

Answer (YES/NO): NO